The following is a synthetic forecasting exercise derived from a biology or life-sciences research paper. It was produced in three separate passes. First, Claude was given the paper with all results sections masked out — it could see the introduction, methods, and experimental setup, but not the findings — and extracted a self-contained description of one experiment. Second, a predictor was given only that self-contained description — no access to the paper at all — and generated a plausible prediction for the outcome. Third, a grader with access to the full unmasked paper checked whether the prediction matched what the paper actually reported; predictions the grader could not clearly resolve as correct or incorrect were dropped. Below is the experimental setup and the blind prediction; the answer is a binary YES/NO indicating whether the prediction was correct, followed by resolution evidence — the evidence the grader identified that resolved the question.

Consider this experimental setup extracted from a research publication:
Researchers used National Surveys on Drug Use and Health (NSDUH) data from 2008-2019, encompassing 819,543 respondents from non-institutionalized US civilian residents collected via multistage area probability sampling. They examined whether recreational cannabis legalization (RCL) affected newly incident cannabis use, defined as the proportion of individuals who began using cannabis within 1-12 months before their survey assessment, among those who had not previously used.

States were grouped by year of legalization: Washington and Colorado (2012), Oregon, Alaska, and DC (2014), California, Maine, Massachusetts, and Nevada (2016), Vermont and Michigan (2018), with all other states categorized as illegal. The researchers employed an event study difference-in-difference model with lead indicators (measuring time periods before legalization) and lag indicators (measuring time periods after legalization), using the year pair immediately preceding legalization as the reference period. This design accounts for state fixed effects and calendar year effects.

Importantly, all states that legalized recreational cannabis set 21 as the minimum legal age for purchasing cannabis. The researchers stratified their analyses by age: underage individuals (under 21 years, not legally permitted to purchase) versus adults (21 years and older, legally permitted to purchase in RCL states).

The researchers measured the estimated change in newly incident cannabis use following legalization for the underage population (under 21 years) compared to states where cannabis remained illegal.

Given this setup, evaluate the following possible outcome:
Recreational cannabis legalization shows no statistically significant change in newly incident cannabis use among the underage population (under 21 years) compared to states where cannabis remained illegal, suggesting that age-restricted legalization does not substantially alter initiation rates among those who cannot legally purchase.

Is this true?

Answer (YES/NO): YES